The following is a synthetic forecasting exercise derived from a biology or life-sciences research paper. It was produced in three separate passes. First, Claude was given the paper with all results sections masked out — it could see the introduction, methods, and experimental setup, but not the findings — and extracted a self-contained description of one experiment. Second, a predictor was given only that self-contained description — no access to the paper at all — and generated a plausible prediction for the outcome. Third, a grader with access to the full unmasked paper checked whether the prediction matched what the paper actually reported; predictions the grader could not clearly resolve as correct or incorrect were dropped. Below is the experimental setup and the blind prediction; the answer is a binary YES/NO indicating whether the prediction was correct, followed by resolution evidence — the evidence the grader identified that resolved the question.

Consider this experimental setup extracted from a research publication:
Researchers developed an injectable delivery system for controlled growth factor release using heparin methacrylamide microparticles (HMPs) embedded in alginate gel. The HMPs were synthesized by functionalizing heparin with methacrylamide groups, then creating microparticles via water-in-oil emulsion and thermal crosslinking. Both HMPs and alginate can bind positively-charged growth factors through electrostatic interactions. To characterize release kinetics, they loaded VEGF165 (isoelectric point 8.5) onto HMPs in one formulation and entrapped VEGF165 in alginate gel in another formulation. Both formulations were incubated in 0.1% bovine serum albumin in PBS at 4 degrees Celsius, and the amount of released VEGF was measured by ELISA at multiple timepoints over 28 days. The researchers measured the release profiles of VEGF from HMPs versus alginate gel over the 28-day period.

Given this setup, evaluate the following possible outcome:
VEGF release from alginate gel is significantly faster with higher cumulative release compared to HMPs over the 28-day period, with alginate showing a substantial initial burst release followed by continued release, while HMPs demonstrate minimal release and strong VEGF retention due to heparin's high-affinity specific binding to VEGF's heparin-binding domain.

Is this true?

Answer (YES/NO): YES